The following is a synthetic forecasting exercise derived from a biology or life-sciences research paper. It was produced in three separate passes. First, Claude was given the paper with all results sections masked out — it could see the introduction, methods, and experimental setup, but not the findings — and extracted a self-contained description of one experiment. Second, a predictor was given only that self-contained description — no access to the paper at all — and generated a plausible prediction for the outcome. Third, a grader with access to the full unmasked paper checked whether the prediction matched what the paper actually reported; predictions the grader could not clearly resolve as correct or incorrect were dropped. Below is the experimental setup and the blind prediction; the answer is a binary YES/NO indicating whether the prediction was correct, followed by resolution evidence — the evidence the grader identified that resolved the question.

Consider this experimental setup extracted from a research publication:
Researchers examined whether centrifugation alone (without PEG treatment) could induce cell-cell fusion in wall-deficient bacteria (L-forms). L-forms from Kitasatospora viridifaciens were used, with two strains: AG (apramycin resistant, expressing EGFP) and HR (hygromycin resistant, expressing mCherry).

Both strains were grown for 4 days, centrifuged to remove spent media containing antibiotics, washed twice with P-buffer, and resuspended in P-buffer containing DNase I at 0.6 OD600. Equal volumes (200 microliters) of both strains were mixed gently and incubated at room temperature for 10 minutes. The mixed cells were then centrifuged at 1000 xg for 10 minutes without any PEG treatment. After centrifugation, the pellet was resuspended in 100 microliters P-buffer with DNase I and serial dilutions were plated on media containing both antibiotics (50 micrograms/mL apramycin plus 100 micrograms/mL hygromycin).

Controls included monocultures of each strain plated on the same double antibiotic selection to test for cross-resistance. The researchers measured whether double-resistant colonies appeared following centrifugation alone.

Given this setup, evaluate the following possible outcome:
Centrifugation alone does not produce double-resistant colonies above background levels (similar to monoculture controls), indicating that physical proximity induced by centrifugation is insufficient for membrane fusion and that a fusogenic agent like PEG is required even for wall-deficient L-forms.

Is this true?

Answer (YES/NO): NO